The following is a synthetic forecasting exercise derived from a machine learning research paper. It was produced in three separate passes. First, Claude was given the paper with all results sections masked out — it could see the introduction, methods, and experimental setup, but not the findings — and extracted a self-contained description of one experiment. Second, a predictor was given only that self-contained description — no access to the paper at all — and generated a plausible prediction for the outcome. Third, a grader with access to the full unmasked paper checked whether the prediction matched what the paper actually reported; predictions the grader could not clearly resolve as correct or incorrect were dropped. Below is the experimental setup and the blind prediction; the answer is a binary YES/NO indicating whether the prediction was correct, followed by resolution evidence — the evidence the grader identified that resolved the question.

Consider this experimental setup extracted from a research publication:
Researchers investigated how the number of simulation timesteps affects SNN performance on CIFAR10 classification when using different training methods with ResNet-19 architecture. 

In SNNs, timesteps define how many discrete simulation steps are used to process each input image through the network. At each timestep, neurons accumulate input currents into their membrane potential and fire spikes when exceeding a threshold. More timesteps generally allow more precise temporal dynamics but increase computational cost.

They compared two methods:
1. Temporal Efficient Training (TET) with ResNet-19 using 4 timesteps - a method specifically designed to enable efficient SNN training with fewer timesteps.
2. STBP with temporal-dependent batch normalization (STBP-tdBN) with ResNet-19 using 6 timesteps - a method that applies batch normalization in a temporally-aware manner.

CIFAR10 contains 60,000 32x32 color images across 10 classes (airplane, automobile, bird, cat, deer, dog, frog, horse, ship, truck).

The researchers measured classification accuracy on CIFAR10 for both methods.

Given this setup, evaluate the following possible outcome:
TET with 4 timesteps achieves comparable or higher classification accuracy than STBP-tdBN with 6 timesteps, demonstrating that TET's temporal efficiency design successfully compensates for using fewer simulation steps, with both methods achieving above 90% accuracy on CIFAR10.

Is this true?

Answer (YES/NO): YES